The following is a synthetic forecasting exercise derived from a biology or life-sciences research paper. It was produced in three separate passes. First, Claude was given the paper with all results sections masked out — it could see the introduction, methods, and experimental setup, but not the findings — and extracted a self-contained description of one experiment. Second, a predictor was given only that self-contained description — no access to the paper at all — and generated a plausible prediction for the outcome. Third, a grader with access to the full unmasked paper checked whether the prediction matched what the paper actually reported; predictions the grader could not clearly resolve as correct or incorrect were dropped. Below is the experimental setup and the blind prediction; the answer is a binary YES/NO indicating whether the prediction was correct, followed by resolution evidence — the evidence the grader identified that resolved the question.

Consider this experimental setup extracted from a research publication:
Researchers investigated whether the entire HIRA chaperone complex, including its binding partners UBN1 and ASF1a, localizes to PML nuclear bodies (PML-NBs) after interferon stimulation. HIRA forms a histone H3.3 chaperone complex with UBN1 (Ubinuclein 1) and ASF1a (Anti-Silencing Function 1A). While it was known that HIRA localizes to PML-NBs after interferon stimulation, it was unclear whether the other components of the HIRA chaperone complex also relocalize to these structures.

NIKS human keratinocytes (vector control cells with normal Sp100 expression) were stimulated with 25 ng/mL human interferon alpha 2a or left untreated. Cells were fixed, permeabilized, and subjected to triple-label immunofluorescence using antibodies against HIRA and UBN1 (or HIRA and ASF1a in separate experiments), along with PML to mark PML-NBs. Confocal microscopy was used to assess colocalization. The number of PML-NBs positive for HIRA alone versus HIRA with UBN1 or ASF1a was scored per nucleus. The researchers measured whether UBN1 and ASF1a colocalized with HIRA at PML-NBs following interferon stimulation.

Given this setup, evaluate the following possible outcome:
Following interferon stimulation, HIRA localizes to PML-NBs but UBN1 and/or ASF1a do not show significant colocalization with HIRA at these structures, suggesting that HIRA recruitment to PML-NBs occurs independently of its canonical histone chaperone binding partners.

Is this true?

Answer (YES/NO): NO